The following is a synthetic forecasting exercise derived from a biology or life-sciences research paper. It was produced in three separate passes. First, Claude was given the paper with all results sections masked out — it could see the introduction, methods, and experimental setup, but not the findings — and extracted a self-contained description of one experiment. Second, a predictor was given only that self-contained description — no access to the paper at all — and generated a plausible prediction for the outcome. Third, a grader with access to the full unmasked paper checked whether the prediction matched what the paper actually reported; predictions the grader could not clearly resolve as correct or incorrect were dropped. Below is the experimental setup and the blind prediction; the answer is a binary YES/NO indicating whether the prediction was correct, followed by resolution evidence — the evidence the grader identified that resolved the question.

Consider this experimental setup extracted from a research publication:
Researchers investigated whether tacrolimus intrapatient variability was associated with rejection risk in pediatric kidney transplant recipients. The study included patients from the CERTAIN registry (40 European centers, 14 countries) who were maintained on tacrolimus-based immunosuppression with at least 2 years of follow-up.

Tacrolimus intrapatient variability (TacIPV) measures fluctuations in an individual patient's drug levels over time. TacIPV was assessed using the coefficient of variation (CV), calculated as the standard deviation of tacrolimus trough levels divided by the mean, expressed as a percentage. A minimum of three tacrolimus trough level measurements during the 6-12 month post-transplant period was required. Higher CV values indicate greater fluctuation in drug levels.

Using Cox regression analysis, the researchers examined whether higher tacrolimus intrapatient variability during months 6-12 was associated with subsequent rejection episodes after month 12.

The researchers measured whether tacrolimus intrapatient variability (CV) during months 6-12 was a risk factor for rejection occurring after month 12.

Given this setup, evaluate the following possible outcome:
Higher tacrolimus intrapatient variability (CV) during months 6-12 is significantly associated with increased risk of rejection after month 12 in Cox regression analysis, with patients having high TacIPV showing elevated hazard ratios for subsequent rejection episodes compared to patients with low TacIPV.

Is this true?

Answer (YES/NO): NO